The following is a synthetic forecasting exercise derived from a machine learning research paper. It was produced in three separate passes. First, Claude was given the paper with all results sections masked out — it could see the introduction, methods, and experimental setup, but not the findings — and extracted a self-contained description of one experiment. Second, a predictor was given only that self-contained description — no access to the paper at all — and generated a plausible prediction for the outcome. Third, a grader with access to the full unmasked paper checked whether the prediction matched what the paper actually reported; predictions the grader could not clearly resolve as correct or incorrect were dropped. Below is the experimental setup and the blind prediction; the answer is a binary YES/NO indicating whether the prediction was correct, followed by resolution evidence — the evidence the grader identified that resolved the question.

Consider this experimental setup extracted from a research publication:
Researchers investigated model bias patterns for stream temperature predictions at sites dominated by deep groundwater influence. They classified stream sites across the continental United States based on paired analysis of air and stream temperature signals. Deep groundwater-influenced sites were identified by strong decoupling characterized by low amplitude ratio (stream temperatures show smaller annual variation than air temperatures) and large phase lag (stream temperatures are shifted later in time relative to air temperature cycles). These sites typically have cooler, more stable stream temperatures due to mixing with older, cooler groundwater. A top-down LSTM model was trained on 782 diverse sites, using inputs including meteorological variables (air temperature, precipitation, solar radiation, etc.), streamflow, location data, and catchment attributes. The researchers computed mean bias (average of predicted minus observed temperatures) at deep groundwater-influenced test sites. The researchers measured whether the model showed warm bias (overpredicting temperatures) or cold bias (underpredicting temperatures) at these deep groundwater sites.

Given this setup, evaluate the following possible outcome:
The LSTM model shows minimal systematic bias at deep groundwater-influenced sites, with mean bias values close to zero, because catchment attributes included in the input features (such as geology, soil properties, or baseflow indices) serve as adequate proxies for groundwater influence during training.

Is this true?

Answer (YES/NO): NO